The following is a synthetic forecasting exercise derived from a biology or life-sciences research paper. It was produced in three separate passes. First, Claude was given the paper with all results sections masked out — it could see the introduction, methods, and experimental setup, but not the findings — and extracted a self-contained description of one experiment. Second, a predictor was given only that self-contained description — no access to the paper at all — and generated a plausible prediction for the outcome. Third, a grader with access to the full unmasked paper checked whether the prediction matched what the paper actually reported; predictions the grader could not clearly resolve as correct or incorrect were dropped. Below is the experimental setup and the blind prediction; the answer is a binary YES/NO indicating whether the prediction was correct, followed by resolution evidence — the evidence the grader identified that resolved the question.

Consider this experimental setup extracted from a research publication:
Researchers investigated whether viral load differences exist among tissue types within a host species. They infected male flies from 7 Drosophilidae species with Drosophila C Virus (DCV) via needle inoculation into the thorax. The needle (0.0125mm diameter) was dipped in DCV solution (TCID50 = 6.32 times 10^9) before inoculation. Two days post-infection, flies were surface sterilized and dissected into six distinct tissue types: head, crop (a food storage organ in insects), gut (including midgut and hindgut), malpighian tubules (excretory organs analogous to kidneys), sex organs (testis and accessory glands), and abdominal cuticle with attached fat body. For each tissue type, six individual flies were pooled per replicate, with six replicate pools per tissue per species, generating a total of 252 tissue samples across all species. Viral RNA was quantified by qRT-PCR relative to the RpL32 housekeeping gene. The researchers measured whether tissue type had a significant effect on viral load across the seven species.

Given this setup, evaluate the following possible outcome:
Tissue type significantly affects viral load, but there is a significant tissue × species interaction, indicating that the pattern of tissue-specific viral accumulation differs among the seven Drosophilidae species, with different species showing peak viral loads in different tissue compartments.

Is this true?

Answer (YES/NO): NO